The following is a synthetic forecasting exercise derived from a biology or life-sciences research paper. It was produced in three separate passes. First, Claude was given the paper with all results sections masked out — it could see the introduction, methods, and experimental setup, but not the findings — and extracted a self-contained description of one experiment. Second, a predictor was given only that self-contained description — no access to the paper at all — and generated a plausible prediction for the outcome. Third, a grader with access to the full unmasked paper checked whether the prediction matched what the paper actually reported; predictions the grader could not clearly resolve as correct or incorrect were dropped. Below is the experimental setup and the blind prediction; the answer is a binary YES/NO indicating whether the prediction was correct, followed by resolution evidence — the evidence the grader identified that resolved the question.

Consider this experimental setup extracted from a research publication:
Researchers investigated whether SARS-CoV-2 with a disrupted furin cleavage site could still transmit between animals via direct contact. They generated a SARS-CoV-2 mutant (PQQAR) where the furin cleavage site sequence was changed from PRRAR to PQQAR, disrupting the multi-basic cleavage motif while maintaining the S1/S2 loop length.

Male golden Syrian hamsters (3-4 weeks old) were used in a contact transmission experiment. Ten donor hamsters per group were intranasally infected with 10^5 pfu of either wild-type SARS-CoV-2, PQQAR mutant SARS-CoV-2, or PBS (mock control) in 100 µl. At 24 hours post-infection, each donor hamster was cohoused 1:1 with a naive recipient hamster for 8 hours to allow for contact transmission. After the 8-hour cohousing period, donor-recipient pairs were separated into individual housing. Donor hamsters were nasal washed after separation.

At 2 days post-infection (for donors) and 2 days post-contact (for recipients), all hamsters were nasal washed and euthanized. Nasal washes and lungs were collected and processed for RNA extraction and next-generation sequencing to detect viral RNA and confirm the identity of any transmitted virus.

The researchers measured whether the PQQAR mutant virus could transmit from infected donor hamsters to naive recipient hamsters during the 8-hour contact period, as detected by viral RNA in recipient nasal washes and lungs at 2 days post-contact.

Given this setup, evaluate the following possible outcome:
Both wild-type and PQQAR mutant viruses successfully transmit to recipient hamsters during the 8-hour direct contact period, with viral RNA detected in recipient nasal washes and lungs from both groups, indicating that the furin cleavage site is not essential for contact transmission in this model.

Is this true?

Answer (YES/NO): YES